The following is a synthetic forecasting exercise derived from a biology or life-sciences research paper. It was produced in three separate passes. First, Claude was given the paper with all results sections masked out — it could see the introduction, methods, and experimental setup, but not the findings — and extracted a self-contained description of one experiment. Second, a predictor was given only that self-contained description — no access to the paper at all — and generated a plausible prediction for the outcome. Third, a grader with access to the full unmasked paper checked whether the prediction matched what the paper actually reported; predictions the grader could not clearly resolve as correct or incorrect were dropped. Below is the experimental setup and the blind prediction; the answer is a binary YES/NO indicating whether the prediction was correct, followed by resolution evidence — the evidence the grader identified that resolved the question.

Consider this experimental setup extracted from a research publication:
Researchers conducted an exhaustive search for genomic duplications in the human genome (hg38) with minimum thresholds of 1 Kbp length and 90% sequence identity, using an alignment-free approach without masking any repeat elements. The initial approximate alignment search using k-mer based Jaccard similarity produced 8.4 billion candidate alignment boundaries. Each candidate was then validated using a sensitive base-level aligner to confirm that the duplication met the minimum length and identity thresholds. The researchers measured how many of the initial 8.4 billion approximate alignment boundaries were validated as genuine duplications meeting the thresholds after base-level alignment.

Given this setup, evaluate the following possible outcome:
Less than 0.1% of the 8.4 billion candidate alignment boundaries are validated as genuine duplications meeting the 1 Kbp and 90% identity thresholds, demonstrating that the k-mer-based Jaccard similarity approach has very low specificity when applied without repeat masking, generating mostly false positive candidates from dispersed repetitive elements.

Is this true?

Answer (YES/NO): NO